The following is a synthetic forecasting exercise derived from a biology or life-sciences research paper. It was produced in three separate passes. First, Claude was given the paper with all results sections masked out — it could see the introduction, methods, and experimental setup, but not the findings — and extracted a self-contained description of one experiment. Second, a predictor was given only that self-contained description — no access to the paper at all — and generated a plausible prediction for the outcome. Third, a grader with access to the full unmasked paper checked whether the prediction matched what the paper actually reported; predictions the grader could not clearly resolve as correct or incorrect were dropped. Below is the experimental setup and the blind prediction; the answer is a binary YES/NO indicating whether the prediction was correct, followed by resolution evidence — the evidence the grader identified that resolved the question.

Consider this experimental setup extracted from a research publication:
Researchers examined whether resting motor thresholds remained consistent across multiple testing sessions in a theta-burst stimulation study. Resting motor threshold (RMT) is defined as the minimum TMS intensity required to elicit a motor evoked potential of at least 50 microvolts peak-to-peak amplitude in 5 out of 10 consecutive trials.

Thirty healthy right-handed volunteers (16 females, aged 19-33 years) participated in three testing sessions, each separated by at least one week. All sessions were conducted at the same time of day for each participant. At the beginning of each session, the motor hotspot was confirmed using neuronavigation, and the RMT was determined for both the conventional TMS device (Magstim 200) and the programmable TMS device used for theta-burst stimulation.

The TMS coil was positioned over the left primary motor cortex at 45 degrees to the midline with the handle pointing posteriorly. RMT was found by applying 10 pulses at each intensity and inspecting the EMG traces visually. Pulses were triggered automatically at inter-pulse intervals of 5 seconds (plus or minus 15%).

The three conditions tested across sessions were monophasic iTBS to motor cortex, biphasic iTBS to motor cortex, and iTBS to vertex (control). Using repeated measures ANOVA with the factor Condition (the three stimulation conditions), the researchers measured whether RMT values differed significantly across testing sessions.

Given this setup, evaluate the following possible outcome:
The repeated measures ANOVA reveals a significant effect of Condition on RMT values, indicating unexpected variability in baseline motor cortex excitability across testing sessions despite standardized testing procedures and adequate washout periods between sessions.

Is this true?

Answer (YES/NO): NO